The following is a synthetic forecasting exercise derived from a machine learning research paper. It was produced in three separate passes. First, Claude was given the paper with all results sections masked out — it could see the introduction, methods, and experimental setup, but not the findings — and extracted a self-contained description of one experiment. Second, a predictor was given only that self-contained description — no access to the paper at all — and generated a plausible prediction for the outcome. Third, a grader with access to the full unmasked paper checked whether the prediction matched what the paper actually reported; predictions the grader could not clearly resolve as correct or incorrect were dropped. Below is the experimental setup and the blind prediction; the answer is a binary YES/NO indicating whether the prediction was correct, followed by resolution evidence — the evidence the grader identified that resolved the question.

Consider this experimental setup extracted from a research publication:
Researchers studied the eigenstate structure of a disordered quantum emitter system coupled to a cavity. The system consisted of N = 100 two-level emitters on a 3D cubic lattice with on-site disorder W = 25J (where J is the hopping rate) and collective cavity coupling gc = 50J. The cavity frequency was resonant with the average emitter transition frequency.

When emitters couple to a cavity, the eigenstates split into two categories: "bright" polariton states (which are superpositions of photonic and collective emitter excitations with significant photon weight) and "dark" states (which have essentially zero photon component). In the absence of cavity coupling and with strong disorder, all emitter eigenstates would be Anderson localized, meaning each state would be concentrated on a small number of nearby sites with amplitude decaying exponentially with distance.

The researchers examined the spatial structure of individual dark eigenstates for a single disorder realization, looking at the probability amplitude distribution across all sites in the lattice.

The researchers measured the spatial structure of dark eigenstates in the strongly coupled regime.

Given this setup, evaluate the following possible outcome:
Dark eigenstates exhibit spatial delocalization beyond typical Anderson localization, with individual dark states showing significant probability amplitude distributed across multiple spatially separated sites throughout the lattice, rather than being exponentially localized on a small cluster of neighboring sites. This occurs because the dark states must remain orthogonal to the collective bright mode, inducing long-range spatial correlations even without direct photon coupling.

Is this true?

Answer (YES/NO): YES